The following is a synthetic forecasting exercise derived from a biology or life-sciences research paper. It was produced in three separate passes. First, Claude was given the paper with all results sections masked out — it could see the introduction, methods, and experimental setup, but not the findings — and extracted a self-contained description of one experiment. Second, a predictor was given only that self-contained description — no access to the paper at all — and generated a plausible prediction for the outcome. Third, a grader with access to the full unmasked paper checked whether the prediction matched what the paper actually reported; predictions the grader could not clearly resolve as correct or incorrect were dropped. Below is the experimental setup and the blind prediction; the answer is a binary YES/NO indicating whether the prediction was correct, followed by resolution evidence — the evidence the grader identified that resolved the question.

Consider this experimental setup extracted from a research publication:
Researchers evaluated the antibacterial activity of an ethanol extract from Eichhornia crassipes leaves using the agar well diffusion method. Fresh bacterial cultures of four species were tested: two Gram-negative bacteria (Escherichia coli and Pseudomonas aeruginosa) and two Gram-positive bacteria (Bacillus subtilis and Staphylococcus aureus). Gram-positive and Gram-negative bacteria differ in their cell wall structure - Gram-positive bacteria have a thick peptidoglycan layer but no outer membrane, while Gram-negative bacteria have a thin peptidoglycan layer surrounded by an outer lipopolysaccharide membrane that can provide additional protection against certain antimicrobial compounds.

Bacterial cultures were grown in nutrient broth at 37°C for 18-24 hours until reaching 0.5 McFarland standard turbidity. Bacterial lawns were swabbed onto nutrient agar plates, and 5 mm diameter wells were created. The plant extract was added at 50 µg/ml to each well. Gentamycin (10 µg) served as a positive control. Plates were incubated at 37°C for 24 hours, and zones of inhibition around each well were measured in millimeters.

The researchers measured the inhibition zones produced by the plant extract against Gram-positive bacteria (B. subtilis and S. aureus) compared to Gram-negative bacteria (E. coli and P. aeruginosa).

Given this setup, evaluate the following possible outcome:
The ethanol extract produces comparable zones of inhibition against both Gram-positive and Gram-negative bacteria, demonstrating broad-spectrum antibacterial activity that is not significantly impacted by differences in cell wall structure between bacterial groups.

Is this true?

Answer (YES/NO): YES